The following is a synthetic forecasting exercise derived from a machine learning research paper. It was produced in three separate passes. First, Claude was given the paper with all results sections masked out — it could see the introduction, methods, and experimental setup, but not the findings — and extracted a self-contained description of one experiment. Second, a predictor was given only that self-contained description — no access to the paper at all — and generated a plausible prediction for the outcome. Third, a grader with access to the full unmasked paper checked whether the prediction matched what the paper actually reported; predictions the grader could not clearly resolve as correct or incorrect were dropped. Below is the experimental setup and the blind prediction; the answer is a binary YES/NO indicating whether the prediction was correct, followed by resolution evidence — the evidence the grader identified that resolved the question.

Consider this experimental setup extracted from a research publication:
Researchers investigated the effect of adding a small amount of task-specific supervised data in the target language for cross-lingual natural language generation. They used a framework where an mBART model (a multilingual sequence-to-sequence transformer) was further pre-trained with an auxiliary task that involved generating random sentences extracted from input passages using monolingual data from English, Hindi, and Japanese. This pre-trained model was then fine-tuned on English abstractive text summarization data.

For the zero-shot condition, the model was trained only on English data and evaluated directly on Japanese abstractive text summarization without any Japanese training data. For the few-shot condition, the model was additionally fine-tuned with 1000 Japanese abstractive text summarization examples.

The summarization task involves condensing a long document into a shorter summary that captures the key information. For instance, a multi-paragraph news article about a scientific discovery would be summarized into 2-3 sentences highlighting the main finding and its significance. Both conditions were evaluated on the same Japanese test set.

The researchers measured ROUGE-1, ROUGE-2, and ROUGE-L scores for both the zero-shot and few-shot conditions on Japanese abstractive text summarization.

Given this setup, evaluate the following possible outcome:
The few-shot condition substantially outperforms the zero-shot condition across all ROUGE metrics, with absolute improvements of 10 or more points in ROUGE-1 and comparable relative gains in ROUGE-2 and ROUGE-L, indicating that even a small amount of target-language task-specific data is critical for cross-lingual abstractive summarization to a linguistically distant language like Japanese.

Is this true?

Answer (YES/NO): NO